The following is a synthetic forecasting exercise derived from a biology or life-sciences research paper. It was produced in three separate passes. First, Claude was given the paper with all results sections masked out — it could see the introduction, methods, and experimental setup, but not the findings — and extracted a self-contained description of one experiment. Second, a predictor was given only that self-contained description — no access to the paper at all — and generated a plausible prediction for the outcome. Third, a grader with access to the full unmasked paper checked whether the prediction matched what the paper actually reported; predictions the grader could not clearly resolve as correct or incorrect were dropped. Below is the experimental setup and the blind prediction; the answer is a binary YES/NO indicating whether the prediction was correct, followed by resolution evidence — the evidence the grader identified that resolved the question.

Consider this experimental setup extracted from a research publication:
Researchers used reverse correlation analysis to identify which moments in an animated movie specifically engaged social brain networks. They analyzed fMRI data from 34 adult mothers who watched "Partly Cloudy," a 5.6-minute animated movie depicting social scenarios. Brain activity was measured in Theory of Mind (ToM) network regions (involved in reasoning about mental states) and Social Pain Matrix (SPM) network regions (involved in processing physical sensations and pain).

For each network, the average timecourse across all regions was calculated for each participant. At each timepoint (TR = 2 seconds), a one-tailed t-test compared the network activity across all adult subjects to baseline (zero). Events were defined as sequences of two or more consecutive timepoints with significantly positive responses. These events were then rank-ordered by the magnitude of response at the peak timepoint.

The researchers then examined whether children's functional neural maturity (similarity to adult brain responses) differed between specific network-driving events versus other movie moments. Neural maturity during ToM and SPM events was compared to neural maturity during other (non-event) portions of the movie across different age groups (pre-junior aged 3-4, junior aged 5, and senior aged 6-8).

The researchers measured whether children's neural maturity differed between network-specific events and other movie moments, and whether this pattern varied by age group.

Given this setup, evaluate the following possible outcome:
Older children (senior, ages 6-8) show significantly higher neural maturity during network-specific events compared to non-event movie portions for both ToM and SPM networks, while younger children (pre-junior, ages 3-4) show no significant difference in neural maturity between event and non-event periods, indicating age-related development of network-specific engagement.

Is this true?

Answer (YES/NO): NO